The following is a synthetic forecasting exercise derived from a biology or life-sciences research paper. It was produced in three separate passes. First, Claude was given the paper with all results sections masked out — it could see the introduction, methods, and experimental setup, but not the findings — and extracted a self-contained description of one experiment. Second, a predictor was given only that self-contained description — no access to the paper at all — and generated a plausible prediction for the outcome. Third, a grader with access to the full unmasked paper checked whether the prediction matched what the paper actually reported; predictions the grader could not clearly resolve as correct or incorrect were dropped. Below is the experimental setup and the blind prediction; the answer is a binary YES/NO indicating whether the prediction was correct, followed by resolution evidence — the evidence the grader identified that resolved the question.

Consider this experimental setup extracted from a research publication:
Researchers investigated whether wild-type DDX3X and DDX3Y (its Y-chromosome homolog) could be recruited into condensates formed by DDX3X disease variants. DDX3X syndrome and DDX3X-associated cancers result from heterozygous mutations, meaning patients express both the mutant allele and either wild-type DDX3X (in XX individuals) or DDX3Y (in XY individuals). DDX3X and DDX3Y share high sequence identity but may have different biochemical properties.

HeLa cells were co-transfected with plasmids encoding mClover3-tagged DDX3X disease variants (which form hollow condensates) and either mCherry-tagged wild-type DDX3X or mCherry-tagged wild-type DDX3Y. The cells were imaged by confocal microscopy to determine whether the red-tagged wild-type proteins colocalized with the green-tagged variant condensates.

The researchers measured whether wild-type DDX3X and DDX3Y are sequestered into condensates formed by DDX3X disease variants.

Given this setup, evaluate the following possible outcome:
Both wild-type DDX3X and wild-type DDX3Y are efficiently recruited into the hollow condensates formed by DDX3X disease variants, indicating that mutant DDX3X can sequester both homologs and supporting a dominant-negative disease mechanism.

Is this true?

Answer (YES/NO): YES